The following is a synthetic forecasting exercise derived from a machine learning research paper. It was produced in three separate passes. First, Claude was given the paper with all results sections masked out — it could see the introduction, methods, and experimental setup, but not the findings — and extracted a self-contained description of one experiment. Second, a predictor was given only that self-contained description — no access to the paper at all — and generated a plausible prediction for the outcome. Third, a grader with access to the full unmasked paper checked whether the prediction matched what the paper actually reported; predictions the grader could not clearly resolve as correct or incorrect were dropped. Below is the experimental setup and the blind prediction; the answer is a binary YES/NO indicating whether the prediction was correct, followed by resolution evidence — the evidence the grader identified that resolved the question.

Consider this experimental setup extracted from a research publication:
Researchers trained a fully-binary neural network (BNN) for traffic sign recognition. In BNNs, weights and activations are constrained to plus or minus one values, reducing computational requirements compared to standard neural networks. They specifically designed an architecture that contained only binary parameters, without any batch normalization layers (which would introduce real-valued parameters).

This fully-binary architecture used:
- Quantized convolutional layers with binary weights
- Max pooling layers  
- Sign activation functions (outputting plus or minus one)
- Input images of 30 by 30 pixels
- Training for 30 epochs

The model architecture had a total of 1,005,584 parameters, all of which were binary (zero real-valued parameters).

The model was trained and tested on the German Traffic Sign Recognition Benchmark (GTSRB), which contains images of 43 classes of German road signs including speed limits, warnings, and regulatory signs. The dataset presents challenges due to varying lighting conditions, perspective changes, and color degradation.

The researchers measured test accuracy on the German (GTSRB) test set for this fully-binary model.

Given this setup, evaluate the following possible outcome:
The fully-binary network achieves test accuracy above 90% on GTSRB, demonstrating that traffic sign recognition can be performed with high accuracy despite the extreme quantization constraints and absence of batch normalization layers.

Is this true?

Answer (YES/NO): NO